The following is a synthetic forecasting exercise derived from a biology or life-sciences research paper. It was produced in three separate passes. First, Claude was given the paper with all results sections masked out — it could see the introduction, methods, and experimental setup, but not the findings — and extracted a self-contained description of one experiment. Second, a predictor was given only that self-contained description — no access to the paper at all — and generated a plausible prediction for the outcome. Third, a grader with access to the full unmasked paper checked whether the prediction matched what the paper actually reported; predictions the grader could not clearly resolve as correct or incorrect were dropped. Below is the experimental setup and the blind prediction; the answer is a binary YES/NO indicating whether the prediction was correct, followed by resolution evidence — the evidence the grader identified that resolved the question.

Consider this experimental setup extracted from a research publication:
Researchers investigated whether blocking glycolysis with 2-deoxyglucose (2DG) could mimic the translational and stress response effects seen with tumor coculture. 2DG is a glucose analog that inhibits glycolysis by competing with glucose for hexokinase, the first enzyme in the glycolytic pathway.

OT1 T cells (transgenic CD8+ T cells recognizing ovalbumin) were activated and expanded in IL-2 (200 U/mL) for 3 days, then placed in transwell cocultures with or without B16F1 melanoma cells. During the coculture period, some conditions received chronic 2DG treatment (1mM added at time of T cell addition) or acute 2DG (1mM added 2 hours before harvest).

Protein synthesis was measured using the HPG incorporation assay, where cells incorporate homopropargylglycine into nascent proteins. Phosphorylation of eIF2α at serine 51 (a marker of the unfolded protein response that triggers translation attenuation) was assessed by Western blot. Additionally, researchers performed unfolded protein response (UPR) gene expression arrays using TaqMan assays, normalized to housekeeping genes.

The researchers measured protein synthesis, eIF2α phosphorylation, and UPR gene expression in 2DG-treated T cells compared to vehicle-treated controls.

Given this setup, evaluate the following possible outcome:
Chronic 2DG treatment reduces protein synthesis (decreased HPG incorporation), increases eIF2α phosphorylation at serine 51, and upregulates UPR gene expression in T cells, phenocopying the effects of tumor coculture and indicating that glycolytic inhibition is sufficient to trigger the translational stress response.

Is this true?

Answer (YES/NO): NO